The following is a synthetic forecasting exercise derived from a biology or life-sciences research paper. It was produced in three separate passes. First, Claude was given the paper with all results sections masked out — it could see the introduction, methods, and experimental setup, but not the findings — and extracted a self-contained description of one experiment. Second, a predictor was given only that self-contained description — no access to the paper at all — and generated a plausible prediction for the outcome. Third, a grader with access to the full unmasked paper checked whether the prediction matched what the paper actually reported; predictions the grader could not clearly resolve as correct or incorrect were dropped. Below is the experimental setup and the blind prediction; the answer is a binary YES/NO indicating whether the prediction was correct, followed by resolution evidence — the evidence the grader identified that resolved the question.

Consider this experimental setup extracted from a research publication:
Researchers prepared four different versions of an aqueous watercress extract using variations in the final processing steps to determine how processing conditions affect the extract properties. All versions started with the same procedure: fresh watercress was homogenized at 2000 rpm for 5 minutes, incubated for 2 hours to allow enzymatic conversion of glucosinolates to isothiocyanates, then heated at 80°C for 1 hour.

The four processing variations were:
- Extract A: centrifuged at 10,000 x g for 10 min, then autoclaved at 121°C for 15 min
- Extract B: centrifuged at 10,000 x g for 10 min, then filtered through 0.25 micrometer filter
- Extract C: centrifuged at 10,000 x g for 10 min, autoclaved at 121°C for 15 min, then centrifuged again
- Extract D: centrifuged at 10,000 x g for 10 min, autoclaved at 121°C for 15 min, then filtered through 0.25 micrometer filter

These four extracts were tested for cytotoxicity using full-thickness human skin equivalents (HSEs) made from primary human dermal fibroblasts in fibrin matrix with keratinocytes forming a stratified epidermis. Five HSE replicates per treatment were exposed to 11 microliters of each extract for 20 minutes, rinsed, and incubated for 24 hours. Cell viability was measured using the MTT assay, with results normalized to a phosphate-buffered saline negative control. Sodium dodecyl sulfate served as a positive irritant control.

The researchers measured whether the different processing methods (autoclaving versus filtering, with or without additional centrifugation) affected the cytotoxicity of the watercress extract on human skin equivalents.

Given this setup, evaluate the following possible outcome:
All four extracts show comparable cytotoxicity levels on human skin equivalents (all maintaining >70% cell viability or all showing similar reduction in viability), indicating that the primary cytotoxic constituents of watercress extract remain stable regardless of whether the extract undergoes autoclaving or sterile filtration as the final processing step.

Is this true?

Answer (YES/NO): NO